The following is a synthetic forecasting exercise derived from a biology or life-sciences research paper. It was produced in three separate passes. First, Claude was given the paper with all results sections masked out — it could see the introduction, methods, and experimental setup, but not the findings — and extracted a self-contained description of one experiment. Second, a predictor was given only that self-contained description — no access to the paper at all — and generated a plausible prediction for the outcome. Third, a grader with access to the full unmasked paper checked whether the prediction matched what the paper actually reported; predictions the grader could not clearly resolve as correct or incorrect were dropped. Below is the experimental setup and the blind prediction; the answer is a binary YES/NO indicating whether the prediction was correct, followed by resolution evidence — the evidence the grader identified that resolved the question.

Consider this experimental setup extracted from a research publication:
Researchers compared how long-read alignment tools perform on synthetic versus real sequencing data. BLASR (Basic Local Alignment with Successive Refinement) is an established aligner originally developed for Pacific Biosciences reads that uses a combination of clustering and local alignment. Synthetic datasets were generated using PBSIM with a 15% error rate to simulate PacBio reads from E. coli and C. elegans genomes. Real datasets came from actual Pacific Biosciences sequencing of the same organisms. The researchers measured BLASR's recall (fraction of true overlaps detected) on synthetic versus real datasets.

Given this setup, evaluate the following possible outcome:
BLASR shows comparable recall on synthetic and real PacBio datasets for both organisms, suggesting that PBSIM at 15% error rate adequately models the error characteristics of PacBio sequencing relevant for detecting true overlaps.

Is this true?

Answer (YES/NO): NO